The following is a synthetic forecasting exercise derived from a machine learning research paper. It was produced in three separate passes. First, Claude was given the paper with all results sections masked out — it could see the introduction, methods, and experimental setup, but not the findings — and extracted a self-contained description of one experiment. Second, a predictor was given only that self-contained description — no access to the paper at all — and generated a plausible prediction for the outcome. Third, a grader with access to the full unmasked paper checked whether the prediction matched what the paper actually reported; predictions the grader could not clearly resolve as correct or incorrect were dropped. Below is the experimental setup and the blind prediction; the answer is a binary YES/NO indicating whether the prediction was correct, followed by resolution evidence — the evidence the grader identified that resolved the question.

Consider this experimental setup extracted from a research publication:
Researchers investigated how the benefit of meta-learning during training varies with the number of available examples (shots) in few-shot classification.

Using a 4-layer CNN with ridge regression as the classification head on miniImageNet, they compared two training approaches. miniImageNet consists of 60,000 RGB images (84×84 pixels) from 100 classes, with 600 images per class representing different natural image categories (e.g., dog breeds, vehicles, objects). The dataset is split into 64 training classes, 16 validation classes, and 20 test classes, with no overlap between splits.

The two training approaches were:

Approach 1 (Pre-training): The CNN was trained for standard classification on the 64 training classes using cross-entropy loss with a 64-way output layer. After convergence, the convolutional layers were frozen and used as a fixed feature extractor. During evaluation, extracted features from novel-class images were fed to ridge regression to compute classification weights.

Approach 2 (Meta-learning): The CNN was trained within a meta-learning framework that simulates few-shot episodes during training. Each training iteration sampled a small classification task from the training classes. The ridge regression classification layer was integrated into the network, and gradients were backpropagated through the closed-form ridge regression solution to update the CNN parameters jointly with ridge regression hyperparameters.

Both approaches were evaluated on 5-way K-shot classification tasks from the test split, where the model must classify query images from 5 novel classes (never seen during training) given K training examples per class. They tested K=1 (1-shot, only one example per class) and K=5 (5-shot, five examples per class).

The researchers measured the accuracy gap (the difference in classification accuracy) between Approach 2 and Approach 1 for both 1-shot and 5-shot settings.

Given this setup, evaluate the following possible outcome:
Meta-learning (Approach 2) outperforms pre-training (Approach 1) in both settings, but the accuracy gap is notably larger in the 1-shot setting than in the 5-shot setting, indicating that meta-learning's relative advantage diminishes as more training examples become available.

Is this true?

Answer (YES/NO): YES